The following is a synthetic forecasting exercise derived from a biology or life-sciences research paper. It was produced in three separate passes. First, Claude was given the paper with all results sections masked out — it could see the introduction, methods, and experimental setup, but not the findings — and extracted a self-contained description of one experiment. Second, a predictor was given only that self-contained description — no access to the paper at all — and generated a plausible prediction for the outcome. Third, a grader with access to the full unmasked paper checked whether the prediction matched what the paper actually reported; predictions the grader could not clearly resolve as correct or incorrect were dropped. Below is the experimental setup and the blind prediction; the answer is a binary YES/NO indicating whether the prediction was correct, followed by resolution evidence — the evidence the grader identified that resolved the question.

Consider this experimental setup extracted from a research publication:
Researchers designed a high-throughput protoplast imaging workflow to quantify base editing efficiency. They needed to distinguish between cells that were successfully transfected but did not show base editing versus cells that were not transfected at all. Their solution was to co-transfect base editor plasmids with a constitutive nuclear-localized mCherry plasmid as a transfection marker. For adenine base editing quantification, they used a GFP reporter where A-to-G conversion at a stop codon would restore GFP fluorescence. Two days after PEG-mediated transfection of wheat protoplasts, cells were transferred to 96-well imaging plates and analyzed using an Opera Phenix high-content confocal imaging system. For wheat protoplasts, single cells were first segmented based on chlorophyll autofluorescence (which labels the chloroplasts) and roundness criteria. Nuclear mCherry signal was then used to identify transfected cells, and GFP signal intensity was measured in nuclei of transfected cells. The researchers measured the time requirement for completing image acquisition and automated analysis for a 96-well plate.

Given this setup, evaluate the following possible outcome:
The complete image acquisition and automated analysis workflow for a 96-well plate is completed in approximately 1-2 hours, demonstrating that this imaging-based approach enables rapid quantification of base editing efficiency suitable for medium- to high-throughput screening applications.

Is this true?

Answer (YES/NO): NO